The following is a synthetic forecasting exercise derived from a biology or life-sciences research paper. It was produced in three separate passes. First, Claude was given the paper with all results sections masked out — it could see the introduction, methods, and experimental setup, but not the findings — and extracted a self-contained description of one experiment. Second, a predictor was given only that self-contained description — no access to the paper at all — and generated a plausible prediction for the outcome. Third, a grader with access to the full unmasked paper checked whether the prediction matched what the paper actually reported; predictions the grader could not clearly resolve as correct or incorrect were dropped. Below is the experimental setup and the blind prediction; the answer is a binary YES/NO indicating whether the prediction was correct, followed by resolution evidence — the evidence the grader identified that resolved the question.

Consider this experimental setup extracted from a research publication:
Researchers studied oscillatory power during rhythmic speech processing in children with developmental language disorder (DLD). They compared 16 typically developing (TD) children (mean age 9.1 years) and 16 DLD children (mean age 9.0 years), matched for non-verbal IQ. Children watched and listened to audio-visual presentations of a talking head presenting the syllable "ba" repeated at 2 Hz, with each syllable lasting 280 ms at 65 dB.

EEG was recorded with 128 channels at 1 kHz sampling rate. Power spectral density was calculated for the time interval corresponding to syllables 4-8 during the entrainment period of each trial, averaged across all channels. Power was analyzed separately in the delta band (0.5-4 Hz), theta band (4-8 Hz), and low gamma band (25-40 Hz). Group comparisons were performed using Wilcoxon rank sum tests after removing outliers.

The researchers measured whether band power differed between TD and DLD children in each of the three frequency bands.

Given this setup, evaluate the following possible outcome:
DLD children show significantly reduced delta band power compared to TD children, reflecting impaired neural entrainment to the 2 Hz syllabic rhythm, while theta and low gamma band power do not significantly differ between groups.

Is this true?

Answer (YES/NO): NO